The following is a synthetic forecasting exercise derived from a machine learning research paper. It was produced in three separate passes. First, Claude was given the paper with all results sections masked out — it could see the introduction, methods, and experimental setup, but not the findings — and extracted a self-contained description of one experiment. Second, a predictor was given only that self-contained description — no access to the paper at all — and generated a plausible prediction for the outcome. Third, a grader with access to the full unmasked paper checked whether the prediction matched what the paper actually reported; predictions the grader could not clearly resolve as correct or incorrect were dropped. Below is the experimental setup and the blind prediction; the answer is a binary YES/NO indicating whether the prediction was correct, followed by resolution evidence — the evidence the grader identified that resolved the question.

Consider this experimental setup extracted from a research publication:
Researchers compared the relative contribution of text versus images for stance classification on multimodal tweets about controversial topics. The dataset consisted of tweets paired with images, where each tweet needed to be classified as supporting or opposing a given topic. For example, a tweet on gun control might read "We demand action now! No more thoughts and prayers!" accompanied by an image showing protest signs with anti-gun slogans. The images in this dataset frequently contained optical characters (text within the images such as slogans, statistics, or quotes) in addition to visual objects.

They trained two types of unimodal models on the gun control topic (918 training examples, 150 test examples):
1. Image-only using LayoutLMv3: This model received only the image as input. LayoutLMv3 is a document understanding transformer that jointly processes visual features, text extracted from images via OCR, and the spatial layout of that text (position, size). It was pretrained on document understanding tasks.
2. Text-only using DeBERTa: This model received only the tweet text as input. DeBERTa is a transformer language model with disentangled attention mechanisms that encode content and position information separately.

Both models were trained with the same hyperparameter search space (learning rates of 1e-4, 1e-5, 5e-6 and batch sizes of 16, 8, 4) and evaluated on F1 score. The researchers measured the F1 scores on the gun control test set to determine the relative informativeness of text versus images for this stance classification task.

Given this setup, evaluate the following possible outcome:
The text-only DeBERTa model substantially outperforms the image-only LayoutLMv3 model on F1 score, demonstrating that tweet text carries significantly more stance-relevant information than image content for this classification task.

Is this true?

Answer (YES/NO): YES